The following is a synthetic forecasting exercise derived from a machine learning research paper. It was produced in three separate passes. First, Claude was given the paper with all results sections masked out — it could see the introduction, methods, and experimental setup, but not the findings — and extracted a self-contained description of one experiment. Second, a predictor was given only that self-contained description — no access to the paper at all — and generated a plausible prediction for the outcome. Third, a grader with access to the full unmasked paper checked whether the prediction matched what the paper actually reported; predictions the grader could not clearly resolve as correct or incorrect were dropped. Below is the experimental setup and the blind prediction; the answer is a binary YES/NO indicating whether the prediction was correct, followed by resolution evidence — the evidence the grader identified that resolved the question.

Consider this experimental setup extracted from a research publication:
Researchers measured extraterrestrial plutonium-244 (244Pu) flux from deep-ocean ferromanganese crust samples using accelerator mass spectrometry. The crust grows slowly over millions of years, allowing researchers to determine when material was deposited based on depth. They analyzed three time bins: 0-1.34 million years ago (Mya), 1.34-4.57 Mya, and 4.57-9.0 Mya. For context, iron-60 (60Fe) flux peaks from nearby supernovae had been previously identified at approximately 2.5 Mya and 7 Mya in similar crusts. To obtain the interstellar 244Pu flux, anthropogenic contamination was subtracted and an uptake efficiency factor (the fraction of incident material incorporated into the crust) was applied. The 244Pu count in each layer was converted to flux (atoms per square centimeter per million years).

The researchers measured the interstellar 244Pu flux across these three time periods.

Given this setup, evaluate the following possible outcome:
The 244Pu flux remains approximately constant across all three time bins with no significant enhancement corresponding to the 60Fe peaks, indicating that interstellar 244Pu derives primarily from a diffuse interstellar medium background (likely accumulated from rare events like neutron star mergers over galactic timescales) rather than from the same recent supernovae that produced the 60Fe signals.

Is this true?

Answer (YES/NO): NO